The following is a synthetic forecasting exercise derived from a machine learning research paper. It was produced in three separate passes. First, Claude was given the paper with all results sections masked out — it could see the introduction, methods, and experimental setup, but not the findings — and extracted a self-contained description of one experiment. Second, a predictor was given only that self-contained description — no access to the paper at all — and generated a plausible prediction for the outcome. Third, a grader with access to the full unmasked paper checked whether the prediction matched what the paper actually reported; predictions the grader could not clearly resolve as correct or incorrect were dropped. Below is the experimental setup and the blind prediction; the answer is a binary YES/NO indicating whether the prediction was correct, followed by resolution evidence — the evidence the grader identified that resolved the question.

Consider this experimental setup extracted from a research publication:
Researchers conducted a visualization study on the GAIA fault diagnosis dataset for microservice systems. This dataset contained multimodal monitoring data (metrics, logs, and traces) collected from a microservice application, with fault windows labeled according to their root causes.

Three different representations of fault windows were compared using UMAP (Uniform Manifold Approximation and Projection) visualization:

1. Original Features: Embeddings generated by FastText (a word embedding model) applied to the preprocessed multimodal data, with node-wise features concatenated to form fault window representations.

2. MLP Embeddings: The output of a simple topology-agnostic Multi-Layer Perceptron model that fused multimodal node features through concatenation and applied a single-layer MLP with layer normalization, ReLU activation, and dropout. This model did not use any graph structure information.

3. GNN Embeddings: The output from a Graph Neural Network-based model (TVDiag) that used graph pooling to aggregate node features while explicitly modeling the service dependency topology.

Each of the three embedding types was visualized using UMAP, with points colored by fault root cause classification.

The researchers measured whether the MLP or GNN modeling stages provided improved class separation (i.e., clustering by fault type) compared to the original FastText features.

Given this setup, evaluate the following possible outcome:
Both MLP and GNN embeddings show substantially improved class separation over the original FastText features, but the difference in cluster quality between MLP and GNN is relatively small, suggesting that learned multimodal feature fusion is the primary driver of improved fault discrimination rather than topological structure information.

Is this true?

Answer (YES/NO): NO